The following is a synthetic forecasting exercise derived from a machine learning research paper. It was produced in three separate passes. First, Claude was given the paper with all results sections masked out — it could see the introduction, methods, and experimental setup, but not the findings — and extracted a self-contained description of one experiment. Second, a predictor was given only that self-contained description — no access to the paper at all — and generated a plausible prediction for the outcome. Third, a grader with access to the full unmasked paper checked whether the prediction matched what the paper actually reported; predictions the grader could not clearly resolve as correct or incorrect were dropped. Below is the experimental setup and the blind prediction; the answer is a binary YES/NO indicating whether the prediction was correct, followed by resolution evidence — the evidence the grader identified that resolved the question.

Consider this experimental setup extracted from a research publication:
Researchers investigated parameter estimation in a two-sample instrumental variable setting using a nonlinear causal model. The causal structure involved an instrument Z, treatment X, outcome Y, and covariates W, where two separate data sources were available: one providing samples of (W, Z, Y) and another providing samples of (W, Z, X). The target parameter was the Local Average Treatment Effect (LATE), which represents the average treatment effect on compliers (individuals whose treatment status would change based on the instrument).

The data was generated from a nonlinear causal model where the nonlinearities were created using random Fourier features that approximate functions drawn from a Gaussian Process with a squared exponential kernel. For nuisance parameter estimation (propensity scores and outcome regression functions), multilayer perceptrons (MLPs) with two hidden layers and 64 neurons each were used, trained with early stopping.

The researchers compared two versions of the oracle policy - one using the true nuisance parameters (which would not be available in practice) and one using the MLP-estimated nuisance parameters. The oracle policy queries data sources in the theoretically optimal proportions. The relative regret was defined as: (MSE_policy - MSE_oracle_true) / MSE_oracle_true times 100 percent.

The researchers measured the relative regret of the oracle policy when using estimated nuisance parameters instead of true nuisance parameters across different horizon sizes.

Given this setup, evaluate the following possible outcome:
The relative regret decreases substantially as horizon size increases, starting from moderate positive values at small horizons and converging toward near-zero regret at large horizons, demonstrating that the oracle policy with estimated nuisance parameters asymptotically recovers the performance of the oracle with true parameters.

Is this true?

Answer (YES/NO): NO